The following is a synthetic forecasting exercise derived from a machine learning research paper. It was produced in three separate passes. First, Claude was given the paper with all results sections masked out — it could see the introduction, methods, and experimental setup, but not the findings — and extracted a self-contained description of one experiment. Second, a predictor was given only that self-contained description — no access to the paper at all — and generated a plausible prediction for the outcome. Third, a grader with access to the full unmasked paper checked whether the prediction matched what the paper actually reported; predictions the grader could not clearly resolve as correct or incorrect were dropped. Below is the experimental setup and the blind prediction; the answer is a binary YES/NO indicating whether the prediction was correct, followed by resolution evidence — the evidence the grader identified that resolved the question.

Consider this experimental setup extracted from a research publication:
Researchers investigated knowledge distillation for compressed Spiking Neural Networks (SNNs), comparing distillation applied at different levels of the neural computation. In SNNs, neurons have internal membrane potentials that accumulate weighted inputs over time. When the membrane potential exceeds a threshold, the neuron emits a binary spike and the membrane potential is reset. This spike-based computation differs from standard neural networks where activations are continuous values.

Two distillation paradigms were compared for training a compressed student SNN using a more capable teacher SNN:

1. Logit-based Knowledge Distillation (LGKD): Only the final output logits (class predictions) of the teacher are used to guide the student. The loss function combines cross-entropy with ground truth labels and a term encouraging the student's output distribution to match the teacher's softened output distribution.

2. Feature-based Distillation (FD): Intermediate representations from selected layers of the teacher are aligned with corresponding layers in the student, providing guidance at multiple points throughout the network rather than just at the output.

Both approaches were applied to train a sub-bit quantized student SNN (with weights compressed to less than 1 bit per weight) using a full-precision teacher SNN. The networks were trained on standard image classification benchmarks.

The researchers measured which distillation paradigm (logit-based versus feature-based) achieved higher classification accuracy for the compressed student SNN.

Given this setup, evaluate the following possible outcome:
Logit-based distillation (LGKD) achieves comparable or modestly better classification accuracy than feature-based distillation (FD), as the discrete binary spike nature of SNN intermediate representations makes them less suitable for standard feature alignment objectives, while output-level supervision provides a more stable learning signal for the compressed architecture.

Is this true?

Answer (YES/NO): NO